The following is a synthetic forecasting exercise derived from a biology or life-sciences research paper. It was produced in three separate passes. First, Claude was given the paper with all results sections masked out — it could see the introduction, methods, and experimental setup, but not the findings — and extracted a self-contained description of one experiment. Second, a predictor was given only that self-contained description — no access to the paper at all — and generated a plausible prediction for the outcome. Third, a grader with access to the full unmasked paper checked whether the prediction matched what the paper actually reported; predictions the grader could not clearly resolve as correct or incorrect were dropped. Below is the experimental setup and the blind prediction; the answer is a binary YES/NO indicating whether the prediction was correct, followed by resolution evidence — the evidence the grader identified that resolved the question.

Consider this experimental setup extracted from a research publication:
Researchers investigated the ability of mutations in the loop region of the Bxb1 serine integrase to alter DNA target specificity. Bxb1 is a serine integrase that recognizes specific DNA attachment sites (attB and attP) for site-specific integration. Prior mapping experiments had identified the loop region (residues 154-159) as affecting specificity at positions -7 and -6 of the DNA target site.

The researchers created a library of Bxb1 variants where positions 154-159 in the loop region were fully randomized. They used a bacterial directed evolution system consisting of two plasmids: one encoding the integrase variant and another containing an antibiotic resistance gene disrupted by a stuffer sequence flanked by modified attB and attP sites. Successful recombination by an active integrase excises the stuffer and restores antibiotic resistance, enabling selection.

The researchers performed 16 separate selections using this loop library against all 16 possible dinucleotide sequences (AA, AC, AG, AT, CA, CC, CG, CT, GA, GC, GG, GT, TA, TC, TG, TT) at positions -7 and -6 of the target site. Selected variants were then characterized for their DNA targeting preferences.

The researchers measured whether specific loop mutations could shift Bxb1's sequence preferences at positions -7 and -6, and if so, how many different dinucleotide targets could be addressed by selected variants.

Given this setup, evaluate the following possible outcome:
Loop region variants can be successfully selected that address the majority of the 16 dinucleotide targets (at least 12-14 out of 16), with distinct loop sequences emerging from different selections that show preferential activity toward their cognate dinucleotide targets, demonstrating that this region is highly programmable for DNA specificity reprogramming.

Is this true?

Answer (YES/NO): NO